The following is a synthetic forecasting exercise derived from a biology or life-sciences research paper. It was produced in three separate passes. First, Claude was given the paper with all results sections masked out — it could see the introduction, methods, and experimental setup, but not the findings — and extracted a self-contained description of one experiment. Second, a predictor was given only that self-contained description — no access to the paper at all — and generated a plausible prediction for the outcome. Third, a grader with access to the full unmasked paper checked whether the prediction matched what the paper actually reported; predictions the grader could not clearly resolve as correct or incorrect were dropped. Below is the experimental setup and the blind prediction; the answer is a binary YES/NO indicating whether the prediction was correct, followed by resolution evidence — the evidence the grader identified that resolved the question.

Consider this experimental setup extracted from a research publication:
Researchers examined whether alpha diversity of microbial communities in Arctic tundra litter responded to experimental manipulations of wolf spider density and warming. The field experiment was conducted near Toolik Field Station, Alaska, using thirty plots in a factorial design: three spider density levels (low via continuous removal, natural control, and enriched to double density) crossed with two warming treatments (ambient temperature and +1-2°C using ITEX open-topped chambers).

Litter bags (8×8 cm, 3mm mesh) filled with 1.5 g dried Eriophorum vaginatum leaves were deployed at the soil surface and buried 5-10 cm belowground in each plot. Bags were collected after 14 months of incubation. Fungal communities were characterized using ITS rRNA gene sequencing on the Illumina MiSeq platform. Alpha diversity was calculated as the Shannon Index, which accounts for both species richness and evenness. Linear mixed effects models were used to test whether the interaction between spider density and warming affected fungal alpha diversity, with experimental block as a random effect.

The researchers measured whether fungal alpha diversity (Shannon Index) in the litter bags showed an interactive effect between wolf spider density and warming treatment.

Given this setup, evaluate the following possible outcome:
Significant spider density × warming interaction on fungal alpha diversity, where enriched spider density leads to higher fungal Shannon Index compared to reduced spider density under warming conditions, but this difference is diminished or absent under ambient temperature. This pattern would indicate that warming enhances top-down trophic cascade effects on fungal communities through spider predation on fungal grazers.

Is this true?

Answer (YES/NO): NO